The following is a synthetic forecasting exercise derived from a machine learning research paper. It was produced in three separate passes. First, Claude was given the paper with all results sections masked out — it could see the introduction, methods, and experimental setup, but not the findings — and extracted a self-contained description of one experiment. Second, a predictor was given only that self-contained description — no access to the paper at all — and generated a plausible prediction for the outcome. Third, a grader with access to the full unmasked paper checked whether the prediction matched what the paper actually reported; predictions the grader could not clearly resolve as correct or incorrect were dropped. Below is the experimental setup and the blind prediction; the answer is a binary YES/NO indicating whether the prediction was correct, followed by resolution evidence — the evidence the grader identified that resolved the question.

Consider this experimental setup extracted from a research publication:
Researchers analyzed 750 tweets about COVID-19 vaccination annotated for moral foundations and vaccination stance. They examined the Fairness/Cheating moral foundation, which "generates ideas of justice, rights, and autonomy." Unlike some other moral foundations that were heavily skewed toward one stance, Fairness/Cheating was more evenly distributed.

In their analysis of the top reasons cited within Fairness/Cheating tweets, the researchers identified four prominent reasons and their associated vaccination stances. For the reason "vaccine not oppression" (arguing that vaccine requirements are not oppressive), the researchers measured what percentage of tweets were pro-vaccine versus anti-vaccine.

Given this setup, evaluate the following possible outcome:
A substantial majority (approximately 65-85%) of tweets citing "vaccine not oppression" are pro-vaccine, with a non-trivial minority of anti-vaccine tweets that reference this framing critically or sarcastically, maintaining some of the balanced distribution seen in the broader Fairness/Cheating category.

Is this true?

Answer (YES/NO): YES